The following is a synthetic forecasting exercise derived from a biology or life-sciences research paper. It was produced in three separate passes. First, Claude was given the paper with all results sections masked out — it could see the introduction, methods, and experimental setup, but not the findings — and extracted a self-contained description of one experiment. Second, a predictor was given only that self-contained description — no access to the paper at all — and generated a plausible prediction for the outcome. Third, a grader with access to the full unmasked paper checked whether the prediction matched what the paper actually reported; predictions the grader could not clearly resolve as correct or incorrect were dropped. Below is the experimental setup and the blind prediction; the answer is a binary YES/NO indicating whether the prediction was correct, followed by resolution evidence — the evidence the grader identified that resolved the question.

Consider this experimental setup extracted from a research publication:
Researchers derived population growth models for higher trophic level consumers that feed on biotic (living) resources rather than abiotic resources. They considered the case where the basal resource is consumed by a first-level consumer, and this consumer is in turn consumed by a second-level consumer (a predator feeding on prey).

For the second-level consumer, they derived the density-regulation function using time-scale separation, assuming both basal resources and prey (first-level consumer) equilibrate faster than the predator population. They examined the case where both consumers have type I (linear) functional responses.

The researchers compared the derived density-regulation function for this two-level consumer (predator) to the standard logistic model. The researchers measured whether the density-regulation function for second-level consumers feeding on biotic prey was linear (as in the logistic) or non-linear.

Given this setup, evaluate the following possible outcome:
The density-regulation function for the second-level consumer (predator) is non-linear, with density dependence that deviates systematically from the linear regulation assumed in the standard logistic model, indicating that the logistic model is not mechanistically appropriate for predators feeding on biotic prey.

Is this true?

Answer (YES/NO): YES